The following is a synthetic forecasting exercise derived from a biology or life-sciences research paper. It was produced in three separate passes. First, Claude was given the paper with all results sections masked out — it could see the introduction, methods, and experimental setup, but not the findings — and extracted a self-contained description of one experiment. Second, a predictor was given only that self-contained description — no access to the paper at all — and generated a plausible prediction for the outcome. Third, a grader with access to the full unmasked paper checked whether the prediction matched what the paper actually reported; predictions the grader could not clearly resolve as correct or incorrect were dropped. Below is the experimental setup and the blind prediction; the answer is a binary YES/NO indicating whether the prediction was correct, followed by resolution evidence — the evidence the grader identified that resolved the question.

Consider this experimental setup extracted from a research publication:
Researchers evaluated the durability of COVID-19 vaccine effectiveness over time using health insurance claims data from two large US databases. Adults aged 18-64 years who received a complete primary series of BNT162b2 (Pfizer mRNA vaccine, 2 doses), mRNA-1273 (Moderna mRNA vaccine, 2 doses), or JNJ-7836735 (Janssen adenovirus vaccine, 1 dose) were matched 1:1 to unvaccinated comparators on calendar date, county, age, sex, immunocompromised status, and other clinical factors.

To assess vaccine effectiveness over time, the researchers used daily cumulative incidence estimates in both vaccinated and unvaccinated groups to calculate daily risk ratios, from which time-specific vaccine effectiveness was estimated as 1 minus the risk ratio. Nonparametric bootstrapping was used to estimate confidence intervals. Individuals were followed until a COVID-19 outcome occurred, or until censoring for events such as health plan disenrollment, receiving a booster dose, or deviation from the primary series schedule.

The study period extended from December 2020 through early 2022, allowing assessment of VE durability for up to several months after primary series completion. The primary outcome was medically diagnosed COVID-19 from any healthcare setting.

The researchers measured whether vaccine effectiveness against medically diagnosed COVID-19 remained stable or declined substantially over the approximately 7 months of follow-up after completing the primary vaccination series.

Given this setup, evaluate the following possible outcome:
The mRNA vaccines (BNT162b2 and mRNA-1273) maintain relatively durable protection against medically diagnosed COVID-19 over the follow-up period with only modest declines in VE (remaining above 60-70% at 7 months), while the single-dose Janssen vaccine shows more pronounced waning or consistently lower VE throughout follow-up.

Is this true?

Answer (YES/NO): NO